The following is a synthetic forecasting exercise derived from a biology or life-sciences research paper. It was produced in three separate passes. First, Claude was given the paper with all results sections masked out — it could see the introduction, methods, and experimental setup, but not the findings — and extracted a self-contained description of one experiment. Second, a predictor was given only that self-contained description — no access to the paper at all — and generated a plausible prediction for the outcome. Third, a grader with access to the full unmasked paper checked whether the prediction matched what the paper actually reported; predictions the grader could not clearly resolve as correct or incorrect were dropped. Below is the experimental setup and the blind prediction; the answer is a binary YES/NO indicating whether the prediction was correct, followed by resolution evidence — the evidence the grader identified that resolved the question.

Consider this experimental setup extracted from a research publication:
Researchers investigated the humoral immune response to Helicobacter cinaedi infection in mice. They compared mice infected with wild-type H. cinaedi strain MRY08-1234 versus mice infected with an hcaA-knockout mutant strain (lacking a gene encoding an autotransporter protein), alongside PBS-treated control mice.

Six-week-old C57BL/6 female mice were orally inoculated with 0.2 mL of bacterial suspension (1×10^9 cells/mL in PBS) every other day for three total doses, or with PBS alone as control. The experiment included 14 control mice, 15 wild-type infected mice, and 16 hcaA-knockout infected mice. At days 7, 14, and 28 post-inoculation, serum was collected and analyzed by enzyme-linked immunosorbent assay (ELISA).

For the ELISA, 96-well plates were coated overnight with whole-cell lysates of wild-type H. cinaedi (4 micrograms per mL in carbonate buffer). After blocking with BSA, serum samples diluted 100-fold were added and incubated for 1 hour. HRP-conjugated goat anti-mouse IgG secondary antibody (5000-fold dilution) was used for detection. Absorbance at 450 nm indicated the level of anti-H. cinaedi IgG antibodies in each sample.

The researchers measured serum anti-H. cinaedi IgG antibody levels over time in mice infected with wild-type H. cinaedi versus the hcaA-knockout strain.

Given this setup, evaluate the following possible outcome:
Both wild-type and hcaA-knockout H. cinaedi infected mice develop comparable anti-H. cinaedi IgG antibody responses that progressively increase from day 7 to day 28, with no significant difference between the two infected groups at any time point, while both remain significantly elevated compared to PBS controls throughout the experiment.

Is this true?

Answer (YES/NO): NO